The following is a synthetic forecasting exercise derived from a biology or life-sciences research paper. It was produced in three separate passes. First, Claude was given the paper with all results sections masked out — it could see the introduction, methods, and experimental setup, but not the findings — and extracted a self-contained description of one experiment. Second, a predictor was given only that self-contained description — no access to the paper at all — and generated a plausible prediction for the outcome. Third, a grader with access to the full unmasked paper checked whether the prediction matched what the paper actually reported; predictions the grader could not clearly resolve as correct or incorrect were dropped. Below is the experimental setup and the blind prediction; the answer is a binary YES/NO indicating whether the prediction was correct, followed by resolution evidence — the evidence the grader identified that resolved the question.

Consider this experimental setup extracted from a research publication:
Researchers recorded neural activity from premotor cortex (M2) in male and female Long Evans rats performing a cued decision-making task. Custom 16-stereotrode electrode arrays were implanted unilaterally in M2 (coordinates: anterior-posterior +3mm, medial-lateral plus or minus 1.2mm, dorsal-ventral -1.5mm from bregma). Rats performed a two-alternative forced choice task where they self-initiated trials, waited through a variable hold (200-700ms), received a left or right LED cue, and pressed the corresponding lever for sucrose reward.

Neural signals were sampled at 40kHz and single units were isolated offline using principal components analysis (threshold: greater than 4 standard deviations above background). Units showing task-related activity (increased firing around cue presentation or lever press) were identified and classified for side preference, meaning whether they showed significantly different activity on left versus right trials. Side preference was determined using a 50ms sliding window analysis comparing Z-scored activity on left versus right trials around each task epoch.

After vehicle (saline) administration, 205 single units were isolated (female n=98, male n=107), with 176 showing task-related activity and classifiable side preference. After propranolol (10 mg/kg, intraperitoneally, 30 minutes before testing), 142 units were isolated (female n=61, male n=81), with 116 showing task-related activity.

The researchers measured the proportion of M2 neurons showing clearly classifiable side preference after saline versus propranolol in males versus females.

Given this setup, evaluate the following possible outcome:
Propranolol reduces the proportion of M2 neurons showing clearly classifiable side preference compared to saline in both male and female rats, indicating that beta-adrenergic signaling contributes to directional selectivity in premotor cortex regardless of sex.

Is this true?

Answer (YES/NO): YES